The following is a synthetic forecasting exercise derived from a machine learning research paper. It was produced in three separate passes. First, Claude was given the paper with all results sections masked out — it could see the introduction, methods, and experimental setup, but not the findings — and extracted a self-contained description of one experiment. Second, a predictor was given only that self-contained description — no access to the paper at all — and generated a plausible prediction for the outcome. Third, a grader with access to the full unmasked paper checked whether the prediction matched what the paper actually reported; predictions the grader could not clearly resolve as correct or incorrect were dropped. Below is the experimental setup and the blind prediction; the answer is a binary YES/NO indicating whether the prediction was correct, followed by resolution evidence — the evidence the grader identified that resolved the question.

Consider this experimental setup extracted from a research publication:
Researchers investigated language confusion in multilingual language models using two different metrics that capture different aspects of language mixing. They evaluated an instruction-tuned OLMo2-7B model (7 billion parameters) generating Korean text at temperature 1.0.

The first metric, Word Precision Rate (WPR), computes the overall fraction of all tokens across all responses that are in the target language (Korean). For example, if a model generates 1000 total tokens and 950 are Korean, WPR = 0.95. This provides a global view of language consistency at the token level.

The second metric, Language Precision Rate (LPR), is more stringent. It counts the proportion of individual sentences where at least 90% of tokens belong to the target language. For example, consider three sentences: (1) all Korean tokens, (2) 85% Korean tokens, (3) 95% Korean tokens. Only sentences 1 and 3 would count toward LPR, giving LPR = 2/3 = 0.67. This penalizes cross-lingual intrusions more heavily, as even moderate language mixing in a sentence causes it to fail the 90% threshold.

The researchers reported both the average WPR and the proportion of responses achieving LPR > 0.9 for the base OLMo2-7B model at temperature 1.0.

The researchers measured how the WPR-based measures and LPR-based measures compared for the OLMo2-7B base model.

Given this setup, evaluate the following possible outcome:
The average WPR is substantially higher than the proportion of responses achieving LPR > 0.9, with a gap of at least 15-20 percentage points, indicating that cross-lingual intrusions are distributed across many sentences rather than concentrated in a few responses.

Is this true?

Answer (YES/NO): YES